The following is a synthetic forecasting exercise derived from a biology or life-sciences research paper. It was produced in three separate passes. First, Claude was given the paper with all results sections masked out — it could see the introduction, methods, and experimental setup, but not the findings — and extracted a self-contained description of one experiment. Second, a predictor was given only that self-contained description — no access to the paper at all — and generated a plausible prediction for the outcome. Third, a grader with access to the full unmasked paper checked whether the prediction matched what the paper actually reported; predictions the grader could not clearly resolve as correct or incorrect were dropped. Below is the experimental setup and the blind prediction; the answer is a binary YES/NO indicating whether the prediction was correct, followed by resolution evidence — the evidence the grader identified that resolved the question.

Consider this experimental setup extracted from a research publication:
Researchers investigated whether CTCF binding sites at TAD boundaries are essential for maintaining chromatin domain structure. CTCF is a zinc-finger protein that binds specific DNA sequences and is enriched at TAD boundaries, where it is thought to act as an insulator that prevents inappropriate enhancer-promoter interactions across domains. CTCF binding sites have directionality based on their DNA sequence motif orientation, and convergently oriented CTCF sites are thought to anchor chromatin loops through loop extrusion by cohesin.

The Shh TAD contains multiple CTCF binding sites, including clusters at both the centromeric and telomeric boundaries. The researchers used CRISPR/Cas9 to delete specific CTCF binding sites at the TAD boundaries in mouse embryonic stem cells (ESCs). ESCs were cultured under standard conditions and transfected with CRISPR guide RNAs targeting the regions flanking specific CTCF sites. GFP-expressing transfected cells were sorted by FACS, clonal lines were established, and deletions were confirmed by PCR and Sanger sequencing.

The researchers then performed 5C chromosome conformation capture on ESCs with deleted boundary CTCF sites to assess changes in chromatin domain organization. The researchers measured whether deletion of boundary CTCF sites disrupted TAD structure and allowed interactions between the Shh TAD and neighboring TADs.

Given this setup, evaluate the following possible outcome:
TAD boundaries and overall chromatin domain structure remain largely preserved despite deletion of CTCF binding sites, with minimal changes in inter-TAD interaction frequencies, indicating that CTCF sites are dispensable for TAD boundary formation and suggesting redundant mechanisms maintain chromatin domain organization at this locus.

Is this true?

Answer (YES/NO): NO